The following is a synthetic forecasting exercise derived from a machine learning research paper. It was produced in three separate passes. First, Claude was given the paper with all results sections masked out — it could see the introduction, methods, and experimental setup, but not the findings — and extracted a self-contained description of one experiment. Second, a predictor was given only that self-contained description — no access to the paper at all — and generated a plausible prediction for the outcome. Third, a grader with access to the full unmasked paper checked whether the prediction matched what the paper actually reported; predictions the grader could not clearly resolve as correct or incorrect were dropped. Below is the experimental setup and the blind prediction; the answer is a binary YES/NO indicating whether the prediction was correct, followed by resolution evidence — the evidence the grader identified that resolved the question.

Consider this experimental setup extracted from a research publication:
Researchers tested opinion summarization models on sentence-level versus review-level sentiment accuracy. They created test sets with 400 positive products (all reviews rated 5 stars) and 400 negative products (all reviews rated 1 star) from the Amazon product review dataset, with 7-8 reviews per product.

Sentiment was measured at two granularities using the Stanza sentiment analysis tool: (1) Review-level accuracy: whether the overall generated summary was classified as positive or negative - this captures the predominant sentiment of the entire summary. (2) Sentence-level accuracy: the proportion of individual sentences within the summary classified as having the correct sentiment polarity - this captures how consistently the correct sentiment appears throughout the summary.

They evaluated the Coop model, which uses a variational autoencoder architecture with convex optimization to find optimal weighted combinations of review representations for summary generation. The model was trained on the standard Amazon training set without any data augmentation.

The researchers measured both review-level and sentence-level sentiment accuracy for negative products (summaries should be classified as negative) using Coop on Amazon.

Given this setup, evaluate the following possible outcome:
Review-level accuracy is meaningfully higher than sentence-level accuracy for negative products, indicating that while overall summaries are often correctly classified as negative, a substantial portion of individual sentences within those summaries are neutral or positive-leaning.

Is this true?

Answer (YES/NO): YES